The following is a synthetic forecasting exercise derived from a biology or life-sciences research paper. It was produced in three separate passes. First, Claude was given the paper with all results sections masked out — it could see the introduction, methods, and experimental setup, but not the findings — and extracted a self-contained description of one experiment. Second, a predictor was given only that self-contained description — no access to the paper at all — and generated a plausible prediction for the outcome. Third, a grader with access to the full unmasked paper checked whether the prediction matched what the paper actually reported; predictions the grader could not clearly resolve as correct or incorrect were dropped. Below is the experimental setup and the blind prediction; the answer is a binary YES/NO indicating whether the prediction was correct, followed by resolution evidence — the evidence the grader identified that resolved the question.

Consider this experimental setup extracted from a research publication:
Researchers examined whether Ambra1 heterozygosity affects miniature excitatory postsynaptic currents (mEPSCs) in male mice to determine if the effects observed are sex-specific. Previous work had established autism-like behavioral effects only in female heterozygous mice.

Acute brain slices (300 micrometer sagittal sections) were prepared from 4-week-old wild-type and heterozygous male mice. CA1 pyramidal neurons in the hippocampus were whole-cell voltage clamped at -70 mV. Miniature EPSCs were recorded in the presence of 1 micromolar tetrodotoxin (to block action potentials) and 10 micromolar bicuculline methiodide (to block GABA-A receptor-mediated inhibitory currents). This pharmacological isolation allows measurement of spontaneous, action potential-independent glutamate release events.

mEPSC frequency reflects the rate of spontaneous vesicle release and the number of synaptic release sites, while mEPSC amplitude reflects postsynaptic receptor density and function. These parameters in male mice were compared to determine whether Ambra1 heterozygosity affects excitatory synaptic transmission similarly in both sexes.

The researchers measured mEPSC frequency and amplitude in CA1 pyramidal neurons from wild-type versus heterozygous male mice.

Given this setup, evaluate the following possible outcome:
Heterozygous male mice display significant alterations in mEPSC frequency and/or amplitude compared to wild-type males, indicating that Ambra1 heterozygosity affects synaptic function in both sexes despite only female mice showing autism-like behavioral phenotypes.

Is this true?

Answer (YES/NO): NO